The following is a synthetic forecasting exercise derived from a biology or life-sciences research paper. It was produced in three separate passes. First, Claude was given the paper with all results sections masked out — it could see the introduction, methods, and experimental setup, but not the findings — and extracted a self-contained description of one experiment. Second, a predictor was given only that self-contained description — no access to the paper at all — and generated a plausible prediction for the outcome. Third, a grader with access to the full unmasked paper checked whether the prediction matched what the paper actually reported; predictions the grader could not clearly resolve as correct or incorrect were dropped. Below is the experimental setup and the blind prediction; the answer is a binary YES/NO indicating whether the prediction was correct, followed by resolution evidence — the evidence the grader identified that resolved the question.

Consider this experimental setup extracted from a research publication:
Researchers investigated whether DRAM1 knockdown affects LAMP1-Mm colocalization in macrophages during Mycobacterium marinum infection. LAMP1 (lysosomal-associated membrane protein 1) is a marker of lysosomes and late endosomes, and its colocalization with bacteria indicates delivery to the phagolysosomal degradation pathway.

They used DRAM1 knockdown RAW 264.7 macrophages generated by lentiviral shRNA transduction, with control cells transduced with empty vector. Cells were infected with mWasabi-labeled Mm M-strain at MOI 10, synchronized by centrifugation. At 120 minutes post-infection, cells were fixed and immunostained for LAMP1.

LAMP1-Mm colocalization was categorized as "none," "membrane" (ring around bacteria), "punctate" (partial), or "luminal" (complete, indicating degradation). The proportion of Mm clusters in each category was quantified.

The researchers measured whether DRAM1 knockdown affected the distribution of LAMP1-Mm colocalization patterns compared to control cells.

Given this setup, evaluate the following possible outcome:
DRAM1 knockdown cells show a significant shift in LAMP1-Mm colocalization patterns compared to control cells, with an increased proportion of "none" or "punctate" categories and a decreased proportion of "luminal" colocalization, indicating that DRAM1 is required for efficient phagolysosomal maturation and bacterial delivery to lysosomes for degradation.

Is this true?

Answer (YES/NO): YES